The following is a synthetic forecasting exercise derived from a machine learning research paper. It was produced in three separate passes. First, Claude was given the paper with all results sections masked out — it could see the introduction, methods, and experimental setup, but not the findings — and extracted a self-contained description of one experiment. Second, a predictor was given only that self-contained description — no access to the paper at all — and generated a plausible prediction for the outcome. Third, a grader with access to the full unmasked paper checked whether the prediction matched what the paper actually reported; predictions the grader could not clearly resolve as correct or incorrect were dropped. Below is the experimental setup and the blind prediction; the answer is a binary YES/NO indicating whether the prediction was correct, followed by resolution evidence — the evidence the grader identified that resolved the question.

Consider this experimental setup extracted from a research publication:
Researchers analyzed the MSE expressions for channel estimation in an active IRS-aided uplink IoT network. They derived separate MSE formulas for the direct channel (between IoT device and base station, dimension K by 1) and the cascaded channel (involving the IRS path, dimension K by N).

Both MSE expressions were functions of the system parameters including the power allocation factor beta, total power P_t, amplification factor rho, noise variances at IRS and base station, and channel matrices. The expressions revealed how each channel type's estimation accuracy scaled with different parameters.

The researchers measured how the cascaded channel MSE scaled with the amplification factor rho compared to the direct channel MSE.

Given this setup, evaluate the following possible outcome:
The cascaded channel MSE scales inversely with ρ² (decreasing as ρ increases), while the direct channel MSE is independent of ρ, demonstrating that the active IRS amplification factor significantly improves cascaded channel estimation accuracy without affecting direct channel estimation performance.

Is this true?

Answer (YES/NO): NO